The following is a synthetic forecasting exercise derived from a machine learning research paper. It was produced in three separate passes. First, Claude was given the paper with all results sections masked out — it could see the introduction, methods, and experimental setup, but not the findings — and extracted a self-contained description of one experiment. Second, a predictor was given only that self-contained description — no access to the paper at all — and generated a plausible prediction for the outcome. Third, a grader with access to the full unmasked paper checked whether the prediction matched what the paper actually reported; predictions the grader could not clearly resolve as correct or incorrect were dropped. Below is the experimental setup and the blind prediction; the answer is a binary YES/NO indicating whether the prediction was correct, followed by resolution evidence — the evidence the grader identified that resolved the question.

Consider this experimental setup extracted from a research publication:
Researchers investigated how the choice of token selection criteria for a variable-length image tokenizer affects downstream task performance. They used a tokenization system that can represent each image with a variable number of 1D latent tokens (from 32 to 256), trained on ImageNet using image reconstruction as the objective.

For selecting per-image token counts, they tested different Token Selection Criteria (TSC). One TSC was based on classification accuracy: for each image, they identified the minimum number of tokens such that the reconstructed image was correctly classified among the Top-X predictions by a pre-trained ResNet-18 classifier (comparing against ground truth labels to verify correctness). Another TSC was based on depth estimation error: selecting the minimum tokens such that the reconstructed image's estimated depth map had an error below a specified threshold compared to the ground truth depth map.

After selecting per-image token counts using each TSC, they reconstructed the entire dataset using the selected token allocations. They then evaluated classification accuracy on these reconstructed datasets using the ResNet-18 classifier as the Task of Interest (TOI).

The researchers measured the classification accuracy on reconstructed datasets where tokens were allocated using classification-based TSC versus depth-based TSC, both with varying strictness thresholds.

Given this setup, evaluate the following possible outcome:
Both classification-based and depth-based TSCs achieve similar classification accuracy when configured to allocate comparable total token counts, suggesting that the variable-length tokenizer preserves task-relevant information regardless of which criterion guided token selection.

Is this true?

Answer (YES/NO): NO